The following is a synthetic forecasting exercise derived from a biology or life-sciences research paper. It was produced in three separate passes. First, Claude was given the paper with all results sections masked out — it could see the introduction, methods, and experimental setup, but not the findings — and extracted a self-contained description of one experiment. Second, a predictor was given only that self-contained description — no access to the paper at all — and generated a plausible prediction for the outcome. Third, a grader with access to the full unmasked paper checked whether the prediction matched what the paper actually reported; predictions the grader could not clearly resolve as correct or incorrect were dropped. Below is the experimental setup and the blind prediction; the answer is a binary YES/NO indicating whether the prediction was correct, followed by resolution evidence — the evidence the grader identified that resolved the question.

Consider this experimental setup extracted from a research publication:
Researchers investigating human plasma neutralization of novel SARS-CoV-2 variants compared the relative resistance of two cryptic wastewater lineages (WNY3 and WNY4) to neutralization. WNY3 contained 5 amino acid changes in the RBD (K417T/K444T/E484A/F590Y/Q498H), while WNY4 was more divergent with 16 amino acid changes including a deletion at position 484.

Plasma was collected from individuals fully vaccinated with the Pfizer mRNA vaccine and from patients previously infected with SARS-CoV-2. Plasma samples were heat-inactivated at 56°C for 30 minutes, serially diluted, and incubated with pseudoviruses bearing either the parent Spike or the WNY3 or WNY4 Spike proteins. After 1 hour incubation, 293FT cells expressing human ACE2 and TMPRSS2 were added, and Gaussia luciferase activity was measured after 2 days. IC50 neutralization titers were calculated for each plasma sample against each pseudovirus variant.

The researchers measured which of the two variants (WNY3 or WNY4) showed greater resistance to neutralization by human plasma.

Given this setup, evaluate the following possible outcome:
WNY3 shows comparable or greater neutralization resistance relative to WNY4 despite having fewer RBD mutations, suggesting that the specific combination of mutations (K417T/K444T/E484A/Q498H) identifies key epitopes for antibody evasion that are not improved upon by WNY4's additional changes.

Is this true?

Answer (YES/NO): NO